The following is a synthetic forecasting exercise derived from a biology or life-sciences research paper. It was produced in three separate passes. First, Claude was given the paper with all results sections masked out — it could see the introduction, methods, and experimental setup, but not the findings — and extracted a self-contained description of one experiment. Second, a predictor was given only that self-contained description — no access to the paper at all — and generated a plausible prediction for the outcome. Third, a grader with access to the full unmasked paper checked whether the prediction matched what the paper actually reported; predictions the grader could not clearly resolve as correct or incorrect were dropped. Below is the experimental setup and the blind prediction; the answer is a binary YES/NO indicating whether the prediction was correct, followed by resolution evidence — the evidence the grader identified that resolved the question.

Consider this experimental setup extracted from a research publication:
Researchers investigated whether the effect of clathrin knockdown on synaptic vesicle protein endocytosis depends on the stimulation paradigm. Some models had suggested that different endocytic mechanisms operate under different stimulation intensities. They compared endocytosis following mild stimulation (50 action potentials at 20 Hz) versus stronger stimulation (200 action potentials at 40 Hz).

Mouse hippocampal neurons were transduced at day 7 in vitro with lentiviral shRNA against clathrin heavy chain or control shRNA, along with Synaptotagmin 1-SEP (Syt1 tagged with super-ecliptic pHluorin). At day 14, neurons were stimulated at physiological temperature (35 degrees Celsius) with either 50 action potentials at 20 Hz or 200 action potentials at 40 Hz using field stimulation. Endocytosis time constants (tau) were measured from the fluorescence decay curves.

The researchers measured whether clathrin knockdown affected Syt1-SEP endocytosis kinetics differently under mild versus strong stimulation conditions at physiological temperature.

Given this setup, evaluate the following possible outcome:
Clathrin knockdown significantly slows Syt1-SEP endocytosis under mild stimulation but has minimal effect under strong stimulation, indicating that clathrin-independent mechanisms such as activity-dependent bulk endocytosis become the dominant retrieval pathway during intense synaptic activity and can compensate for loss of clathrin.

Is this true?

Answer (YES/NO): NO